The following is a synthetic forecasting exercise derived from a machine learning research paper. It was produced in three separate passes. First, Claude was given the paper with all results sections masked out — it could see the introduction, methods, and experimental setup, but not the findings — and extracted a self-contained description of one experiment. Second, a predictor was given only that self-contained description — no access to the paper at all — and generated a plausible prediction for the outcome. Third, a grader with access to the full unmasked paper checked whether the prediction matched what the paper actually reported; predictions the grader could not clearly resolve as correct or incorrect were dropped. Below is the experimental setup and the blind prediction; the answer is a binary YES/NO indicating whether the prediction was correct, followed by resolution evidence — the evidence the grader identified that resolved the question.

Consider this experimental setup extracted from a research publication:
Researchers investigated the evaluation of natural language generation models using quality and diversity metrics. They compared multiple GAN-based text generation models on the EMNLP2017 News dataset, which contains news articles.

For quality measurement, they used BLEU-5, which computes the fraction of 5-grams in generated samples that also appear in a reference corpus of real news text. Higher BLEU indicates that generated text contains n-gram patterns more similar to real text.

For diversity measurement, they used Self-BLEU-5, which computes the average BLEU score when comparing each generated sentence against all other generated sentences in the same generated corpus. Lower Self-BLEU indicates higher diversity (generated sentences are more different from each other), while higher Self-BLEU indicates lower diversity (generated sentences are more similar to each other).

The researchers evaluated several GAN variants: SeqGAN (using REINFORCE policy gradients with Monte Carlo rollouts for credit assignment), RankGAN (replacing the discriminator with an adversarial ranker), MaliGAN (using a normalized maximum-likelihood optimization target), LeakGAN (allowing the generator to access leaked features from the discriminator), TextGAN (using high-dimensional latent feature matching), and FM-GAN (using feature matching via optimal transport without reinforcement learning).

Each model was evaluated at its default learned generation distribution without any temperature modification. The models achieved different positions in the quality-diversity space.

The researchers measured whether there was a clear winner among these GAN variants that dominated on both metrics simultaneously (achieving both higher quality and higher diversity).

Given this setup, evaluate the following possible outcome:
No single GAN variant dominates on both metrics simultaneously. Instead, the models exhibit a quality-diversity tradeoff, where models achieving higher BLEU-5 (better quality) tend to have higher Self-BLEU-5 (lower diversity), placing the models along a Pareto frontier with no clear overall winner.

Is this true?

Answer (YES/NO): YES